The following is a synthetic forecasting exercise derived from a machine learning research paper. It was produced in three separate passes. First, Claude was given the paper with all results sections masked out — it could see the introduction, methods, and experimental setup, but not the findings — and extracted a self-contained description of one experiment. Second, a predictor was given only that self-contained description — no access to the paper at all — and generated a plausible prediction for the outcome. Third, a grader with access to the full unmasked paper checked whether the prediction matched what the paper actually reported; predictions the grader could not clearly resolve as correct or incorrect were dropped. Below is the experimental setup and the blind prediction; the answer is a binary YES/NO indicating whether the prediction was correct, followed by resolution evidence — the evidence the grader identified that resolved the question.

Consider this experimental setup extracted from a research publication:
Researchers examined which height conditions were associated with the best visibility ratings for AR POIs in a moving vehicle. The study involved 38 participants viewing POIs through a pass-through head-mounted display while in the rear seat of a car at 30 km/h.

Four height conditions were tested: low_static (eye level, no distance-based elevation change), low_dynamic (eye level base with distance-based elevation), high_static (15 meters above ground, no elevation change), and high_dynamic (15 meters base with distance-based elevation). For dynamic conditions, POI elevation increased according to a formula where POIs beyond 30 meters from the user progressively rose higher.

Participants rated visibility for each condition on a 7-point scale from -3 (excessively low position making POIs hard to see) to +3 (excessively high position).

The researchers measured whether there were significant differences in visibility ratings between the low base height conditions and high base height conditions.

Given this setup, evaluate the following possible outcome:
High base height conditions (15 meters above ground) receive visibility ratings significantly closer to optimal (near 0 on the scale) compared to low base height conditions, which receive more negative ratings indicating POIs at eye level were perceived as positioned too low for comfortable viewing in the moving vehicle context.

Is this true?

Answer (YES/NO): NO